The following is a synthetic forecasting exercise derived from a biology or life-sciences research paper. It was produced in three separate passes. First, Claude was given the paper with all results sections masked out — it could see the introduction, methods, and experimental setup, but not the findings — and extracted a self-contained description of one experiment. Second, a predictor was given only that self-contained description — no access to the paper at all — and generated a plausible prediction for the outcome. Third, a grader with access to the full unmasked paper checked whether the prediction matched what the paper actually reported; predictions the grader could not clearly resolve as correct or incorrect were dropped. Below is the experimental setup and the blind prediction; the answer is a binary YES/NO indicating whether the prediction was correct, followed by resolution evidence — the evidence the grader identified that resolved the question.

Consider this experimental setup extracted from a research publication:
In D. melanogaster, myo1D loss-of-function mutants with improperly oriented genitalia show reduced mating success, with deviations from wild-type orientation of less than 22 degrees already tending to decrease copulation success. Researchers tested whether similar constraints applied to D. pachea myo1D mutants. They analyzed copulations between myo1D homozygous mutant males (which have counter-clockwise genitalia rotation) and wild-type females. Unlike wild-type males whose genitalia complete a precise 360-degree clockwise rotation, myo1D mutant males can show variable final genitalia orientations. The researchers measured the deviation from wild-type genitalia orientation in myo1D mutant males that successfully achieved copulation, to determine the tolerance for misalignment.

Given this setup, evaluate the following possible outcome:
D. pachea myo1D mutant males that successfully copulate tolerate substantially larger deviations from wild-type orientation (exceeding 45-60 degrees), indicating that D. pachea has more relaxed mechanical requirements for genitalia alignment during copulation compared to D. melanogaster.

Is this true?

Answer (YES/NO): NO